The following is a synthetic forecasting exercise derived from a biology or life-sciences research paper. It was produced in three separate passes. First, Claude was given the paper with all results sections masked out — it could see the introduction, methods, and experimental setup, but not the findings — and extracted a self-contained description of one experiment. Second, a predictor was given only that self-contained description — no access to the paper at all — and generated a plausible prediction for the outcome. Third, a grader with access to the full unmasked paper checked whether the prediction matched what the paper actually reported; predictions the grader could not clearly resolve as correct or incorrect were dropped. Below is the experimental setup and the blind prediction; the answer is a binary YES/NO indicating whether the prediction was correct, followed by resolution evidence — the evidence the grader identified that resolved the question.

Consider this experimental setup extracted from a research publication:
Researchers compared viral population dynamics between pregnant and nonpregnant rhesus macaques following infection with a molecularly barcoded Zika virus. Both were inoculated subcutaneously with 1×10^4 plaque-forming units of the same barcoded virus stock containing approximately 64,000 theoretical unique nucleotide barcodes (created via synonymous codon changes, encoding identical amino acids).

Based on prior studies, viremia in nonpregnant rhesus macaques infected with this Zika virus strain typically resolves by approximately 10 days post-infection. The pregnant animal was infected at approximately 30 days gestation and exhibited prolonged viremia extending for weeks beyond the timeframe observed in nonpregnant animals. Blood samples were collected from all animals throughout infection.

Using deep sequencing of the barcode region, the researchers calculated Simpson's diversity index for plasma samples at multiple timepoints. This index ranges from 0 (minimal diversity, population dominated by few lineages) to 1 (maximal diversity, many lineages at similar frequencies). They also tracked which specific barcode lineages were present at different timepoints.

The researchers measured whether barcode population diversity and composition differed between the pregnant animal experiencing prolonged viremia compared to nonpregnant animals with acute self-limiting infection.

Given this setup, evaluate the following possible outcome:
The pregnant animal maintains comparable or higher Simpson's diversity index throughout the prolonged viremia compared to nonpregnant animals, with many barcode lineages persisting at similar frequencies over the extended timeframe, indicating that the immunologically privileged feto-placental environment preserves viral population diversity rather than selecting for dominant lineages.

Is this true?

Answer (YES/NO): NO